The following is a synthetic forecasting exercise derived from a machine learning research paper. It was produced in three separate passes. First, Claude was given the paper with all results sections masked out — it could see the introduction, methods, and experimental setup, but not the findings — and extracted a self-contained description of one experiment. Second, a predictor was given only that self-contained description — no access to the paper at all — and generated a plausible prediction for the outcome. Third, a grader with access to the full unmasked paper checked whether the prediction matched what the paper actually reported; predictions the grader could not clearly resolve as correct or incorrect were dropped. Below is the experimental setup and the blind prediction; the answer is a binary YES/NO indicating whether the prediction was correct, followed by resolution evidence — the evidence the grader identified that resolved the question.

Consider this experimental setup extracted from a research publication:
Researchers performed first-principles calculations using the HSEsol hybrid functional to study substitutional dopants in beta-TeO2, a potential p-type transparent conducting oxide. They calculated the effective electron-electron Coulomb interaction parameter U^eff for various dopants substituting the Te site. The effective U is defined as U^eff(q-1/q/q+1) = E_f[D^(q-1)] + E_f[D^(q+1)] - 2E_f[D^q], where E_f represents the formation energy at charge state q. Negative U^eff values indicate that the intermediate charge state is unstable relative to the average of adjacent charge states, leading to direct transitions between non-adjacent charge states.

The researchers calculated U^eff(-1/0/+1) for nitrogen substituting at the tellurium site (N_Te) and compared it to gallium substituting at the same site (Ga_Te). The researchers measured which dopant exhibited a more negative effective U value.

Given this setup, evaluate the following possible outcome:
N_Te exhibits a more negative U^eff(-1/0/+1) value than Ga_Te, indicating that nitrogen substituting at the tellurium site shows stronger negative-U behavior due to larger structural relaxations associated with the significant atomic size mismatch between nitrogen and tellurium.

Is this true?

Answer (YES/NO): YES